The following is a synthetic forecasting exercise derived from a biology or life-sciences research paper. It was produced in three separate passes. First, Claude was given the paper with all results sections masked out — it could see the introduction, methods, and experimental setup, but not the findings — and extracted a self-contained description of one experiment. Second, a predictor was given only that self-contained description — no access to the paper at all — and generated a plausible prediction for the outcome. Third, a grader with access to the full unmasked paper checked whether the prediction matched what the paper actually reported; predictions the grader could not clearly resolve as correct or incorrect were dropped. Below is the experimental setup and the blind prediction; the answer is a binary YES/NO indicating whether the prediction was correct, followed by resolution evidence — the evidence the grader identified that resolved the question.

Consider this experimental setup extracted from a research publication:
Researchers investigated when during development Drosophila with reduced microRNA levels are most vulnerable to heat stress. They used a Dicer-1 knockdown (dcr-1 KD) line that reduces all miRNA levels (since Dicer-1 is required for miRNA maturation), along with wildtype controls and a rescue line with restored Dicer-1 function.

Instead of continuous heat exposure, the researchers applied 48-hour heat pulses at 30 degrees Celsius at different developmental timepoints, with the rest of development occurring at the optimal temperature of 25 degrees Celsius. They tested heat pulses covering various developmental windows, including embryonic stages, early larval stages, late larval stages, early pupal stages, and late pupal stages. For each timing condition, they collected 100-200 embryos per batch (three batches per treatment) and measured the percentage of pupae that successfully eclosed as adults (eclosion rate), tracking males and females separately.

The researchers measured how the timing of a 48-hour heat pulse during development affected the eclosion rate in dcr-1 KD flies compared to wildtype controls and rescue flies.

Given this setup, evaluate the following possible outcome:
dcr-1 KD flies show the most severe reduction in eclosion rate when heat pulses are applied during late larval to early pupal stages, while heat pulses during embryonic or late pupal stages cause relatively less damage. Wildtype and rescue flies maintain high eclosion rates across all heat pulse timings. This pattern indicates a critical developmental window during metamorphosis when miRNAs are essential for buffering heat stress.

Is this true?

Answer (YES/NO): NO